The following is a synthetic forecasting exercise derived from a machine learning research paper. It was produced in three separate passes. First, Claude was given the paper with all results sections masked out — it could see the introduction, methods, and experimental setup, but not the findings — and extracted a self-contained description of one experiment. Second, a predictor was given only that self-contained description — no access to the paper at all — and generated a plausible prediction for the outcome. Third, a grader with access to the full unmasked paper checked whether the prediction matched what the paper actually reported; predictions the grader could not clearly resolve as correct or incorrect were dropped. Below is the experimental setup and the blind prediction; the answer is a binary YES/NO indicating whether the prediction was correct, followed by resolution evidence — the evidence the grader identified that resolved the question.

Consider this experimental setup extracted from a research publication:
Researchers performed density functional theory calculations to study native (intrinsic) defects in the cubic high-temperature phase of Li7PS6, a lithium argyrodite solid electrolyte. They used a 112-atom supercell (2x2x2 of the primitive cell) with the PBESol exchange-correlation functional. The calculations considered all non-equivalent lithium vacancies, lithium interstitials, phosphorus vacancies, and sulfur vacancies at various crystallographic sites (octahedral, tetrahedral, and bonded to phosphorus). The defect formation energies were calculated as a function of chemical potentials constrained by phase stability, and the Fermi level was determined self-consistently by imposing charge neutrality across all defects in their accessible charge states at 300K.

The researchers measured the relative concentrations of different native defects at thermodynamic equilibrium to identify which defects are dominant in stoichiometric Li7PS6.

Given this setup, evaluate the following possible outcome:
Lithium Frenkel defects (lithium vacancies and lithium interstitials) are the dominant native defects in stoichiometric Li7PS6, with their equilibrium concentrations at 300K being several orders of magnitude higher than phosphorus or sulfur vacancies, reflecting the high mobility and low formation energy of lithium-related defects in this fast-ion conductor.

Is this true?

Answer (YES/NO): YES